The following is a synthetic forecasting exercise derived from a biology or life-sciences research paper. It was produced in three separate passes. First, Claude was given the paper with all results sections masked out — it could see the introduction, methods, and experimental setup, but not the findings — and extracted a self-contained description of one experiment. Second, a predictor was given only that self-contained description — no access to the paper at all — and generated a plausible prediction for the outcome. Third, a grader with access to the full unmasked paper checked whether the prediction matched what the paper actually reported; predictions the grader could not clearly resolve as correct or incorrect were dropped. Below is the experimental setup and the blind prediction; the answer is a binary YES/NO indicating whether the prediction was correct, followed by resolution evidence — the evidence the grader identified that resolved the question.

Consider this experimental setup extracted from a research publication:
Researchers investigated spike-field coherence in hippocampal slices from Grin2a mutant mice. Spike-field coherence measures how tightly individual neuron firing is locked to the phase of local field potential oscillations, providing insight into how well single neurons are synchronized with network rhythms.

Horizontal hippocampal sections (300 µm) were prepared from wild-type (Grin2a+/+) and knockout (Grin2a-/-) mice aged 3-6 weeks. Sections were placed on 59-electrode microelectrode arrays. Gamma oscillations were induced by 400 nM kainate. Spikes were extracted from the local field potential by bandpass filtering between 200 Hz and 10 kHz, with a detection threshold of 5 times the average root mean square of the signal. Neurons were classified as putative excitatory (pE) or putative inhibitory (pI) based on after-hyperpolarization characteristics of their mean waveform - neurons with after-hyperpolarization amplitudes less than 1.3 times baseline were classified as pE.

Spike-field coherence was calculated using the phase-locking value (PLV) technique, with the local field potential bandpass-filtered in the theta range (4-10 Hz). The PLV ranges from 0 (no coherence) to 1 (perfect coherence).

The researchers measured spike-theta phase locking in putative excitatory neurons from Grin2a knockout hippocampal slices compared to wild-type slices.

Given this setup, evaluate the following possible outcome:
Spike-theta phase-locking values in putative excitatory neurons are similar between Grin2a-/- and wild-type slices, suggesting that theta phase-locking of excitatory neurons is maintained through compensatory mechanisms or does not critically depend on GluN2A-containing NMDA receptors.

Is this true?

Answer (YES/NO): NO